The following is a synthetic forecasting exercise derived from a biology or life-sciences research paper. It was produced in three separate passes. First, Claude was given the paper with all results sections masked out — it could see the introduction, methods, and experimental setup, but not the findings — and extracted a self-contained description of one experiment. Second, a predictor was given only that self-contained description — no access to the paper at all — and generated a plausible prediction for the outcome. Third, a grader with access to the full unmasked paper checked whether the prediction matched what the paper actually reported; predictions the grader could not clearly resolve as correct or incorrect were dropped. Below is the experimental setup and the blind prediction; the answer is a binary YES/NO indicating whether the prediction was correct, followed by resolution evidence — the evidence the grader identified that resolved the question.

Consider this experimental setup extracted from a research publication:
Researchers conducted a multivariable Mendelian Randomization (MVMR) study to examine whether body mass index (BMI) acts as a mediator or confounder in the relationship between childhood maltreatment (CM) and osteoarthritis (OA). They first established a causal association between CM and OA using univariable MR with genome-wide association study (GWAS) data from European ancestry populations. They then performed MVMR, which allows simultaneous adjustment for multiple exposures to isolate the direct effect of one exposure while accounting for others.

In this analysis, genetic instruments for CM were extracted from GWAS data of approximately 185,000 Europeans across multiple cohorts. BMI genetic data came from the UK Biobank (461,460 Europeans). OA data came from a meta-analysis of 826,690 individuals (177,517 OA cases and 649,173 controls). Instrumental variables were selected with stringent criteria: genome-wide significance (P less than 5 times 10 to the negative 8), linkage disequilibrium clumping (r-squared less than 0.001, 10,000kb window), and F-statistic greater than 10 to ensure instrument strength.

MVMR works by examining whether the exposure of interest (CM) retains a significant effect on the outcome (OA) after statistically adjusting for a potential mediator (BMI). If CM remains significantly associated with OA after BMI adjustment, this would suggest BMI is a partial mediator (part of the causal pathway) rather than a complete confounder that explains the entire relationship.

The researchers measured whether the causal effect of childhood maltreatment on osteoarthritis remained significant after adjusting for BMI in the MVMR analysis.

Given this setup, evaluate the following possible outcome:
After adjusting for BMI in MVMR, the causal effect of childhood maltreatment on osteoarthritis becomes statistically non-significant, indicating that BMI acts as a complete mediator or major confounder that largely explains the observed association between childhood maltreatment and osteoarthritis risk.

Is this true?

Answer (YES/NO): NO